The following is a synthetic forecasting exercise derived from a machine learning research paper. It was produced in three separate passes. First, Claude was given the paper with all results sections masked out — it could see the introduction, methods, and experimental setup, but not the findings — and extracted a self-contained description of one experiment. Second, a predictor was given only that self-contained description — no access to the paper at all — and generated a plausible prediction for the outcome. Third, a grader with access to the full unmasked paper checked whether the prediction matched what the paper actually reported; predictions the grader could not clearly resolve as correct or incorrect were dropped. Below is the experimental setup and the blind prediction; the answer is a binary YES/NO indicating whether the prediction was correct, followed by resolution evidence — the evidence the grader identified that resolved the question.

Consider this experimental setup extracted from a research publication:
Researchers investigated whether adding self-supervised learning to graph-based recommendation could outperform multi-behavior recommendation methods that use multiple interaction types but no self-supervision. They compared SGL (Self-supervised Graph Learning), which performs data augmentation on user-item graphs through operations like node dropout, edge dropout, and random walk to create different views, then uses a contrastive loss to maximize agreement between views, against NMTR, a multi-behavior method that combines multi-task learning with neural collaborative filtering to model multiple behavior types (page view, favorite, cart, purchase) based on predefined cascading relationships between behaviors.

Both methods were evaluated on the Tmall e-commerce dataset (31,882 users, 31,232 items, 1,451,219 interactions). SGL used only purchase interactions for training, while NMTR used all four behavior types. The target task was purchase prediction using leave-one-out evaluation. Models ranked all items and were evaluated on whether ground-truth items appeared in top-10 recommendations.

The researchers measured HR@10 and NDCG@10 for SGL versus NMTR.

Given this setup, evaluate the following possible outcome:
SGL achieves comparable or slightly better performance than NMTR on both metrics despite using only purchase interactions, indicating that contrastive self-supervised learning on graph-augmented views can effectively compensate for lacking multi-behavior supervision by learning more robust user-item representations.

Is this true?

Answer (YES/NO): NO